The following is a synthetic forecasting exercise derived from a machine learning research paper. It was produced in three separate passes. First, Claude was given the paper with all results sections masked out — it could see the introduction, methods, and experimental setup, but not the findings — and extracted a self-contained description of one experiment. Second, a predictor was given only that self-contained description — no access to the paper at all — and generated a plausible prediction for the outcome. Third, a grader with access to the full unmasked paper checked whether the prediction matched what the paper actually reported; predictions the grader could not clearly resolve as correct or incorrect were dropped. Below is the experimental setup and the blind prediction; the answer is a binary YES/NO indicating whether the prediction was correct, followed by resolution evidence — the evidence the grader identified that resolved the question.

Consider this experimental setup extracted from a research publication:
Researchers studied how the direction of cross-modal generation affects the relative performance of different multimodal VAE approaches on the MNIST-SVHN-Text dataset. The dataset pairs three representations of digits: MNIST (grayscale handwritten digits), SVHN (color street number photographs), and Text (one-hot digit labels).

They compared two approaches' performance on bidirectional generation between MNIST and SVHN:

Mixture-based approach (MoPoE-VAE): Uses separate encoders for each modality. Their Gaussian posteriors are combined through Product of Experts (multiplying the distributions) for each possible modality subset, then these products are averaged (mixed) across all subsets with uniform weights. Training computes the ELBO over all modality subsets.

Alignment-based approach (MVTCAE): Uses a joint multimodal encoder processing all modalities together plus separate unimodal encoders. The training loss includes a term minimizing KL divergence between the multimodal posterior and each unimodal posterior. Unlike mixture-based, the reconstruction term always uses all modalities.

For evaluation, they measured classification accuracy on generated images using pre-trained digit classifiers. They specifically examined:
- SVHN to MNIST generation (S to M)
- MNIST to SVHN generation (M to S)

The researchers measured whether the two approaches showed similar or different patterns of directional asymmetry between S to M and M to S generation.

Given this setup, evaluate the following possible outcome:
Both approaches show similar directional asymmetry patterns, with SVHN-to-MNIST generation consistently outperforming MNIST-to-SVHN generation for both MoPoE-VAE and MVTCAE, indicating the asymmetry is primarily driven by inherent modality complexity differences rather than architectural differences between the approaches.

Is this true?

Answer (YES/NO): NO